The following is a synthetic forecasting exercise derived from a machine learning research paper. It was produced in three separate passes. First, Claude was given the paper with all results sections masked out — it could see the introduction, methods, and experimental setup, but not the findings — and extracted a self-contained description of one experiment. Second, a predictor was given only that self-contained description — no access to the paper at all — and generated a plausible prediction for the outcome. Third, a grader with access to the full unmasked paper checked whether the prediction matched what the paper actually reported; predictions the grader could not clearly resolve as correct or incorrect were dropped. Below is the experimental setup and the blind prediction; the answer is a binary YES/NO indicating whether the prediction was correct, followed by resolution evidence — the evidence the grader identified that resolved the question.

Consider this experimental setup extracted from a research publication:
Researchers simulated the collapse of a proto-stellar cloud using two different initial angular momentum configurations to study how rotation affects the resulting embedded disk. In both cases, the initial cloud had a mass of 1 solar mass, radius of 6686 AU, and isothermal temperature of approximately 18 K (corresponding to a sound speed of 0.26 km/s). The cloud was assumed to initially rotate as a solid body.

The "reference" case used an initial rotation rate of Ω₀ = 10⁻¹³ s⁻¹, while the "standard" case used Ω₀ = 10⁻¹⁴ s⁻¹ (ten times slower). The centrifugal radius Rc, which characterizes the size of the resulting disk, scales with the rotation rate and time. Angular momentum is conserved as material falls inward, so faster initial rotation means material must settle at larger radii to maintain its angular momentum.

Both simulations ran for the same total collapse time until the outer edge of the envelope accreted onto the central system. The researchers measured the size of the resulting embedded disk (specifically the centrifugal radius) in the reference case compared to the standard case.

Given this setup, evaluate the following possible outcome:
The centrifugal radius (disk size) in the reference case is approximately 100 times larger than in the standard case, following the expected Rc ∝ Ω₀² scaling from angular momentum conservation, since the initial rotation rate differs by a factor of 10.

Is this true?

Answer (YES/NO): NO